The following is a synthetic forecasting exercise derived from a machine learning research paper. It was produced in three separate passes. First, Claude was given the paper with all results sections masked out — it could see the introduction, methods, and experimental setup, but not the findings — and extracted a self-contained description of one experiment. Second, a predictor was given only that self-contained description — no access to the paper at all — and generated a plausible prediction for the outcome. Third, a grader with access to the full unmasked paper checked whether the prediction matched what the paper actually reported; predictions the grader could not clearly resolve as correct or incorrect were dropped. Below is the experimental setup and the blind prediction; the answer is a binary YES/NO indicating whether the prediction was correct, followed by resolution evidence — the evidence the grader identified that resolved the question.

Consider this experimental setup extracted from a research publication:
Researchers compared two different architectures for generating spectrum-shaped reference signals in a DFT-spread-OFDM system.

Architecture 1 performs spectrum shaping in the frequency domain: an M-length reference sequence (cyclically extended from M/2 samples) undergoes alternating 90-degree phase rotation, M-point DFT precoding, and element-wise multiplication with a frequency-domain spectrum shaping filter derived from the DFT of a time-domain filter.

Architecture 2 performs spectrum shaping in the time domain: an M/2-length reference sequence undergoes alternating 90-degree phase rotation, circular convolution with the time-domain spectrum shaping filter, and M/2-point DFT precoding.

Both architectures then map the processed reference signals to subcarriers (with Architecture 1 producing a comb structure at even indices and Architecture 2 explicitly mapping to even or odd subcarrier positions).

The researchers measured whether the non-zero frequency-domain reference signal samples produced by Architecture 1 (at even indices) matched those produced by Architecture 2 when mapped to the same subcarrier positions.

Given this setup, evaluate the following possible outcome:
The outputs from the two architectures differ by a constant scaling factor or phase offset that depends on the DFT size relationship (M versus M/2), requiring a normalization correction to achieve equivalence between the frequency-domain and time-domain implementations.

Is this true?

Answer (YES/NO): NO